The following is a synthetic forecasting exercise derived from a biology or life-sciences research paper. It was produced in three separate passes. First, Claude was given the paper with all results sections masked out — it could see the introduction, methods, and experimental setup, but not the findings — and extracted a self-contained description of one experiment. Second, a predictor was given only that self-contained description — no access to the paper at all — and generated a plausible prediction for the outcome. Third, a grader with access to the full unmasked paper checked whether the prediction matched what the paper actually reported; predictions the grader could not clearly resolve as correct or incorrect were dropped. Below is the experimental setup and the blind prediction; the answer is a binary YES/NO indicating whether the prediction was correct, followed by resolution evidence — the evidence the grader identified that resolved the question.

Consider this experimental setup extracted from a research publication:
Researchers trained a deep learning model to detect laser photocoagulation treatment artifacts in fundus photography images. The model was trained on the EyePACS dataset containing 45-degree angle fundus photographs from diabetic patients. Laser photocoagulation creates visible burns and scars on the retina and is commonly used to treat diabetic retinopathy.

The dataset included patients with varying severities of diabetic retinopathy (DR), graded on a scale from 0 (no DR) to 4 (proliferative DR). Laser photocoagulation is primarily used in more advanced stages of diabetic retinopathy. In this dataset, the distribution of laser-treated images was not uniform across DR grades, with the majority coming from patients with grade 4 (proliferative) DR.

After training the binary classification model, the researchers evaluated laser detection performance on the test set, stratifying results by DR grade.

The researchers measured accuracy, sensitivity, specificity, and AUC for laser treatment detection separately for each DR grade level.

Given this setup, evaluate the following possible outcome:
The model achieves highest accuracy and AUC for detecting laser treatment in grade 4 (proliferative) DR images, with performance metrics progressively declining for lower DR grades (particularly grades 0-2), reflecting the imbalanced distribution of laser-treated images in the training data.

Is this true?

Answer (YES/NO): NO